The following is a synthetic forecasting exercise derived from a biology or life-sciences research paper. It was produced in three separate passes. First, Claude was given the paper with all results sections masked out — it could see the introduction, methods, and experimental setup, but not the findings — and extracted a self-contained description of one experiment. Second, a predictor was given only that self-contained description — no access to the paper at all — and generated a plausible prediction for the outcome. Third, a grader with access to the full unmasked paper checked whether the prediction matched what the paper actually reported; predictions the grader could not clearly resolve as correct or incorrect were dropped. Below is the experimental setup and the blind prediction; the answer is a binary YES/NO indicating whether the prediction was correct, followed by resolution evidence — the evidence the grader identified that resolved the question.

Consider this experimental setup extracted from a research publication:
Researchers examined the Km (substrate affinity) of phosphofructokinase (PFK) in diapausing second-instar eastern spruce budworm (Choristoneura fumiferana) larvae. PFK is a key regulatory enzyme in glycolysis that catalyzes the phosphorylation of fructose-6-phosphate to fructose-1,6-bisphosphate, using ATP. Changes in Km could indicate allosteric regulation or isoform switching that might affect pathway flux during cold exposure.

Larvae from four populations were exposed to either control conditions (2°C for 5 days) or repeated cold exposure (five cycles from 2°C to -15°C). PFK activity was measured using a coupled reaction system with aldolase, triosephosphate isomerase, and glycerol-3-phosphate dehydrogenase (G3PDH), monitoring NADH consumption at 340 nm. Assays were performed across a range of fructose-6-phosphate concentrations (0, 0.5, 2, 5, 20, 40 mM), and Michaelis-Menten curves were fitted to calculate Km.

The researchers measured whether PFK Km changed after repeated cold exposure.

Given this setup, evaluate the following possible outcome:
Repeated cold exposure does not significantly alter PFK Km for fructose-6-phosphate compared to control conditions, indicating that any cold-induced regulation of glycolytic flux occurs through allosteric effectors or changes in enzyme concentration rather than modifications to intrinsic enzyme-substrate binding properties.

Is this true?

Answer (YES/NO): YES